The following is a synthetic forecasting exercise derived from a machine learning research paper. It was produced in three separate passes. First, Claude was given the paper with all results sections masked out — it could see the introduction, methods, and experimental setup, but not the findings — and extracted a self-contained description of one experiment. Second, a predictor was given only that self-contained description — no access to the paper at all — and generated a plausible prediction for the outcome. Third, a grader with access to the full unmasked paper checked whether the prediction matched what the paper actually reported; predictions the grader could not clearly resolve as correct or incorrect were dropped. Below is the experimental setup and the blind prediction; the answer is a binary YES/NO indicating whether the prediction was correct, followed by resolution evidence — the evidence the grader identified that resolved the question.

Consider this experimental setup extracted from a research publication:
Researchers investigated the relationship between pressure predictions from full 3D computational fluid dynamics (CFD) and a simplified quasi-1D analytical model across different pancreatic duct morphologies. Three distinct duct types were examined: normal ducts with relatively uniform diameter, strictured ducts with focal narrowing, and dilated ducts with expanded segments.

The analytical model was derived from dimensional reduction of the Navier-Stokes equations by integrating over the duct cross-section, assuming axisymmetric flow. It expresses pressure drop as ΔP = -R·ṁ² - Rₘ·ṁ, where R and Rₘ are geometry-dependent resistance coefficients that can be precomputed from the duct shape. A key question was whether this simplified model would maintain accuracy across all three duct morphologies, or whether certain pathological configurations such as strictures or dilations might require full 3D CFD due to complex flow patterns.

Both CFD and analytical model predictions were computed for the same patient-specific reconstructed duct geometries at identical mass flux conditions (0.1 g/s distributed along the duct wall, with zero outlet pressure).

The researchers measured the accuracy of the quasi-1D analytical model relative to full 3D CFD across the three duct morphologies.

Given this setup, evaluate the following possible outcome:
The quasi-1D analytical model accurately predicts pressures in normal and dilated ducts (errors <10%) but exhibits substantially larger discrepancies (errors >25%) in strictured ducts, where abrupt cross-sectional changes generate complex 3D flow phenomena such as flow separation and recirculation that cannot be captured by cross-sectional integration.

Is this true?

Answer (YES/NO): NO